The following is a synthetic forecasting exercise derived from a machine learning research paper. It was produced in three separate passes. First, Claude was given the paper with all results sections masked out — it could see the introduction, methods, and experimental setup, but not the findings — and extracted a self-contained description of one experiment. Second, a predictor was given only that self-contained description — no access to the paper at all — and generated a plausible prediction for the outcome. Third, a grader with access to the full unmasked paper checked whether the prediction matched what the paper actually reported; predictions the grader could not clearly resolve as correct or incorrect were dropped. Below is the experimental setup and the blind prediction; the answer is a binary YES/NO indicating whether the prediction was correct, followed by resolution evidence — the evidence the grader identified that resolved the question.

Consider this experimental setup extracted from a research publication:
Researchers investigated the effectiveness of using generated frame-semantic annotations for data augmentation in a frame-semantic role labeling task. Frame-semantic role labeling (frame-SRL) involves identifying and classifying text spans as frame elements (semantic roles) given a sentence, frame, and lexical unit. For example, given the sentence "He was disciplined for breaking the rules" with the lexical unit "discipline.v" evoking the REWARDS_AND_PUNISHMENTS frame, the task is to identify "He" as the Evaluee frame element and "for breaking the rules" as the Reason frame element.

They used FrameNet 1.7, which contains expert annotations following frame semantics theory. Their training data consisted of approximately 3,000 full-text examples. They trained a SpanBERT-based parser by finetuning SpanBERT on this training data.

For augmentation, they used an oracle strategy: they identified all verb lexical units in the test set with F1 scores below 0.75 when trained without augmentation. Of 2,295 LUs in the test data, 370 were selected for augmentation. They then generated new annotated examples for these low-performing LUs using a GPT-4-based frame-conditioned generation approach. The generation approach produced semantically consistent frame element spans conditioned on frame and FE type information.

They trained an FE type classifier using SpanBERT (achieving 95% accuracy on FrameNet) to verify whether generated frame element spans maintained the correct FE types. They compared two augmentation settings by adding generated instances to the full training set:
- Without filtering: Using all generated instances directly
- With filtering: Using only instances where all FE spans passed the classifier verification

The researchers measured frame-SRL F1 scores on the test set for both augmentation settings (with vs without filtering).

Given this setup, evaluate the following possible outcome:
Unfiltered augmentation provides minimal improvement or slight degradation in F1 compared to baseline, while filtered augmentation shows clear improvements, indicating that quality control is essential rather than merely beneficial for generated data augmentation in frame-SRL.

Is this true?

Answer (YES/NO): NO